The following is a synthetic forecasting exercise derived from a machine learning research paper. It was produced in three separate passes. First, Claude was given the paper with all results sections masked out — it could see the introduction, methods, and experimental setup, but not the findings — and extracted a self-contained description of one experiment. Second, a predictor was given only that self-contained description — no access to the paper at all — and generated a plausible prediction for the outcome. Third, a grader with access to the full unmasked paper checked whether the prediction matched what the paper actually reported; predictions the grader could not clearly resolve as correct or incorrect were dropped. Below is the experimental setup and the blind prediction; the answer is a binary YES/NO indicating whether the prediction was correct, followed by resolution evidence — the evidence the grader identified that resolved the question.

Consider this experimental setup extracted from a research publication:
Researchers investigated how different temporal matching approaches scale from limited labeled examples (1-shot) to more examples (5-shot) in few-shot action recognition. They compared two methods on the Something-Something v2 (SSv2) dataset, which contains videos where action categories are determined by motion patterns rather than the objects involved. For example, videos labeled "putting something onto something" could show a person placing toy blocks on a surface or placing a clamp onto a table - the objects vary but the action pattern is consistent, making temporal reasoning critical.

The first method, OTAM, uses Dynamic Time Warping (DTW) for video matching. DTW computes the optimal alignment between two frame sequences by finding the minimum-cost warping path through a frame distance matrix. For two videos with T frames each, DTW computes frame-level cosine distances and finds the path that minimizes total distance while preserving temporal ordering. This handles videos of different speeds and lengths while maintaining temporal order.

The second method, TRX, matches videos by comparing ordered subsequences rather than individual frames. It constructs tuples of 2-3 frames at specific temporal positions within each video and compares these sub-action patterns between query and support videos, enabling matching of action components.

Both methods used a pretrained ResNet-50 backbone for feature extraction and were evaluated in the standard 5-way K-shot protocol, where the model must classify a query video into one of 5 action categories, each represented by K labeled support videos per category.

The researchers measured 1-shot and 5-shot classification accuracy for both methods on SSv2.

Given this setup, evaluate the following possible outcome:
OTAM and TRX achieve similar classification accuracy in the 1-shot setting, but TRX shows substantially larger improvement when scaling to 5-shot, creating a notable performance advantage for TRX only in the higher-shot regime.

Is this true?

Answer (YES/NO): YES